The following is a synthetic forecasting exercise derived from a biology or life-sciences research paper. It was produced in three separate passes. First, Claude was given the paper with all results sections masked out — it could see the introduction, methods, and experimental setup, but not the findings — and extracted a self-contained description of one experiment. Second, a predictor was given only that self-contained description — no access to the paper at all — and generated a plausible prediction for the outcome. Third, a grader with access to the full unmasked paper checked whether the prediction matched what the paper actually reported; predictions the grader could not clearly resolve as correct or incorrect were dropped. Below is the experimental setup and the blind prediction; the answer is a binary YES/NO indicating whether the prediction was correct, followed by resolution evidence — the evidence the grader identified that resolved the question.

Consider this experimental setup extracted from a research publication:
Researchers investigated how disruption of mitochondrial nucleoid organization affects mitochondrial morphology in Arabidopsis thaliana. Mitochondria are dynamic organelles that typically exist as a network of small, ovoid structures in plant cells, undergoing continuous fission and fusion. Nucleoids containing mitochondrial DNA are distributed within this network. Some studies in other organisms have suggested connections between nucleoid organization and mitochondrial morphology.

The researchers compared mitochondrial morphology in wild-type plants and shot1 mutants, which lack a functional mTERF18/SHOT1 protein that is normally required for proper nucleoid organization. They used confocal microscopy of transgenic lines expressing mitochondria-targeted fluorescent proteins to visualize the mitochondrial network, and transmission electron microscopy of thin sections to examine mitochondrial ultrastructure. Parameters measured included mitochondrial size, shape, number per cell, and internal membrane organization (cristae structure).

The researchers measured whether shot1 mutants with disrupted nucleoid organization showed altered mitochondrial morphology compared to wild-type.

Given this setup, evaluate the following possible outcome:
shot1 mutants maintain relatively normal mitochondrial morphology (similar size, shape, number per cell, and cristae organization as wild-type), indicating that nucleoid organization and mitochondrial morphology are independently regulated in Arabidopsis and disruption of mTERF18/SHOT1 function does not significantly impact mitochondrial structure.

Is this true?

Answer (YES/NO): NO